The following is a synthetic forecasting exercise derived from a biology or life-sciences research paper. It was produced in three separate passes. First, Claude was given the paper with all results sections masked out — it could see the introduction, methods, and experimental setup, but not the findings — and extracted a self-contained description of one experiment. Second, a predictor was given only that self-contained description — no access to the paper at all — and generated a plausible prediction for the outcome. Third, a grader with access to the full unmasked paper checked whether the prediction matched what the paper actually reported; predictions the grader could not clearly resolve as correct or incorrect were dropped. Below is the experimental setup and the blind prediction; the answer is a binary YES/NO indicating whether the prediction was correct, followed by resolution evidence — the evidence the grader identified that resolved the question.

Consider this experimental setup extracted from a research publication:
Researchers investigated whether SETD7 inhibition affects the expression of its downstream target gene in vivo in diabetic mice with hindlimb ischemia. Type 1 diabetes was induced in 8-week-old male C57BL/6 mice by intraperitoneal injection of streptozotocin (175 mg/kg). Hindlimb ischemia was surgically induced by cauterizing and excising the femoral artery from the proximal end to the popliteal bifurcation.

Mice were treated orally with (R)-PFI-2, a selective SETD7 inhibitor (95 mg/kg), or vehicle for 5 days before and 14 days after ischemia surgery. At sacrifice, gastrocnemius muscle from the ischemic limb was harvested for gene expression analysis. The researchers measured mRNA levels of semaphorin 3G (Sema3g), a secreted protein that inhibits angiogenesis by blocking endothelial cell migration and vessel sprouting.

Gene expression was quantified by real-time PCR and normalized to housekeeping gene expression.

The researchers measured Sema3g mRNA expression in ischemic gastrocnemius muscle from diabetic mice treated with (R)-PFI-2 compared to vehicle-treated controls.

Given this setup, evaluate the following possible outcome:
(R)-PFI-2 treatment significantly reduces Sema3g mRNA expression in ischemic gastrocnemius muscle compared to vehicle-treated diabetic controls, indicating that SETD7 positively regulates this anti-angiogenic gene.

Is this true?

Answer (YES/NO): YES